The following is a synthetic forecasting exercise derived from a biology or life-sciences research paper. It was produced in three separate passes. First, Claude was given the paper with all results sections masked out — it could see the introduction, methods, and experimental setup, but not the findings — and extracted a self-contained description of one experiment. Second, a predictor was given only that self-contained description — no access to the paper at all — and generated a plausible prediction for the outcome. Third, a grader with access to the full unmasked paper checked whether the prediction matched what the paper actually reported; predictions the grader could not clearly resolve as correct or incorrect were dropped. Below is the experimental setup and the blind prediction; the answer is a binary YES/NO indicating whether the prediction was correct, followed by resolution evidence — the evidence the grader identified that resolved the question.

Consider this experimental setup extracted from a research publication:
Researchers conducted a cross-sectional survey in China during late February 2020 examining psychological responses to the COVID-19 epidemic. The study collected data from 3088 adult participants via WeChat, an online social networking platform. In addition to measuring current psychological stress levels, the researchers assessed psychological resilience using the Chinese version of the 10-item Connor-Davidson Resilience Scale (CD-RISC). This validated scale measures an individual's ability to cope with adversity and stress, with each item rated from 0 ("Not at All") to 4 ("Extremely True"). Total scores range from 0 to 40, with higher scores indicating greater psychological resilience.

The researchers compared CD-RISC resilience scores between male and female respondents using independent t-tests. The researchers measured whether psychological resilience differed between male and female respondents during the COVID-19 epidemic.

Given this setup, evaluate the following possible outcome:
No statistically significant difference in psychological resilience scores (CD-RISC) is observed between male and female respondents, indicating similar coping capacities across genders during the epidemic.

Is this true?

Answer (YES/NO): NO